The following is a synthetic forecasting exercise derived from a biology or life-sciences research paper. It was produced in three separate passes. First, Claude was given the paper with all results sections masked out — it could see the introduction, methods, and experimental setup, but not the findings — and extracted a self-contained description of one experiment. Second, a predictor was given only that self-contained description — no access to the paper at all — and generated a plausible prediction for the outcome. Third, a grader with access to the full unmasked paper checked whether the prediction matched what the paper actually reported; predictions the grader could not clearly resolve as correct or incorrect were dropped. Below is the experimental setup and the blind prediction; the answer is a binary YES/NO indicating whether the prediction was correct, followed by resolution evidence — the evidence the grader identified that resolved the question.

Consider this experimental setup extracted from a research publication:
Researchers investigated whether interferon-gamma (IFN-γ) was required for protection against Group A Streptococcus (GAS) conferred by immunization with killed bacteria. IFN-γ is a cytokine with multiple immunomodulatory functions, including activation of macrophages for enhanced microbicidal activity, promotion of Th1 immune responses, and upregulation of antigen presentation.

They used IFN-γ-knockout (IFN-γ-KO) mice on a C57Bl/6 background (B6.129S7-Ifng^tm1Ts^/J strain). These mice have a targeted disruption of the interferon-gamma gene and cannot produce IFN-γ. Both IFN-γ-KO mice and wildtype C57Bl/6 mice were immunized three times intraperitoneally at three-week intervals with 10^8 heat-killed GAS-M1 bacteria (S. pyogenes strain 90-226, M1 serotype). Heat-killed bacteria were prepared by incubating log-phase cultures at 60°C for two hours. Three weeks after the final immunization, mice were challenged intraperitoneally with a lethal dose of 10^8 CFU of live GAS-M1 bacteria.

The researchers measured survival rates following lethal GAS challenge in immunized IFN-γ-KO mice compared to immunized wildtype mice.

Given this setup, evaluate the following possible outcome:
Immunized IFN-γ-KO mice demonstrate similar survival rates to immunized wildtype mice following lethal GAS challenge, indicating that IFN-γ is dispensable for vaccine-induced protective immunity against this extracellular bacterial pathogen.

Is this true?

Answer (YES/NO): NO